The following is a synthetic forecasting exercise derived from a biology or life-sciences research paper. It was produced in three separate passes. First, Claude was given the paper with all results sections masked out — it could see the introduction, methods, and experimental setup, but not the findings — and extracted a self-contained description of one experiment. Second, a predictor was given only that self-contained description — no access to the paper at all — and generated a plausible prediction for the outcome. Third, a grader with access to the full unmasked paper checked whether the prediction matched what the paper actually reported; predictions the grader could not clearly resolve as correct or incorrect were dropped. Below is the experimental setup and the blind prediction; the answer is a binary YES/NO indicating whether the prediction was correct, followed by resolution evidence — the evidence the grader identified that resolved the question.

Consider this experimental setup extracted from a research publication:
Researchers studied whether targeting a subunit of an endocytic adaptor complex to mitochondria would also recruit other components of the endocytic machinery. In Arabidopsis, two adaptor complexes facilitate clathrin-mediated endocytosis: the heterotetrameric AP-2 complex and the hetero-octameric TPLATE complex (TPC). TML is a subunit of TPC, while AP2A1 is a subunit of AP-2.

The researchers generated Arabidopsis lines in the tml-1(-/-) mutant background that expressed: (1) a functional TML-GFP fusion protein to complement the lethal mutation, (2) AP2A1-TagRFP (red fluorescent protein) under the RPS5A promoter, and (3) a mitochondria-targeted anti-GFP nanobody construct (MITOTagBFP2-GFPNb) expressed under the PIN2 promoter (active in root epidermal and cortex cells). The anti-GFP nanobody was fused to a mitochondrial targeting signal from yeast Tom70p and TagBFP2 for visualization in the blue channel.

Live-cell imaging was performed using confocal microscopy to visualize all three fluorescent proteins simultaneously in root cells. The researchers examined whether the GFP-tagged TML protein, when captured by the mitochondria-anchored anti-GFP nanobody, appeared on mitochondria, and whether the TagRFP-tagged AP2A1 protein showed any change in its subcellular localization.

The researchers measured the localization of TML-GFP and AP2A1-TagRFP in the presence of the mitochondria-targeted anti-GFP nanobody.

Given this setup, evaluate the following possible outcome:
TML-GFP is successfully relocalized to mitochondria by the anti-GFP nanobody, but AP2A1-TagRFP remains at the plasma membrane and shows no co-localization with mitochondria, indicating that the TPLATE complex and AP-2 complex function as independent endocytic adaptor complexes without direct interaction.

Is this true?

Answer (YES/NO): NO